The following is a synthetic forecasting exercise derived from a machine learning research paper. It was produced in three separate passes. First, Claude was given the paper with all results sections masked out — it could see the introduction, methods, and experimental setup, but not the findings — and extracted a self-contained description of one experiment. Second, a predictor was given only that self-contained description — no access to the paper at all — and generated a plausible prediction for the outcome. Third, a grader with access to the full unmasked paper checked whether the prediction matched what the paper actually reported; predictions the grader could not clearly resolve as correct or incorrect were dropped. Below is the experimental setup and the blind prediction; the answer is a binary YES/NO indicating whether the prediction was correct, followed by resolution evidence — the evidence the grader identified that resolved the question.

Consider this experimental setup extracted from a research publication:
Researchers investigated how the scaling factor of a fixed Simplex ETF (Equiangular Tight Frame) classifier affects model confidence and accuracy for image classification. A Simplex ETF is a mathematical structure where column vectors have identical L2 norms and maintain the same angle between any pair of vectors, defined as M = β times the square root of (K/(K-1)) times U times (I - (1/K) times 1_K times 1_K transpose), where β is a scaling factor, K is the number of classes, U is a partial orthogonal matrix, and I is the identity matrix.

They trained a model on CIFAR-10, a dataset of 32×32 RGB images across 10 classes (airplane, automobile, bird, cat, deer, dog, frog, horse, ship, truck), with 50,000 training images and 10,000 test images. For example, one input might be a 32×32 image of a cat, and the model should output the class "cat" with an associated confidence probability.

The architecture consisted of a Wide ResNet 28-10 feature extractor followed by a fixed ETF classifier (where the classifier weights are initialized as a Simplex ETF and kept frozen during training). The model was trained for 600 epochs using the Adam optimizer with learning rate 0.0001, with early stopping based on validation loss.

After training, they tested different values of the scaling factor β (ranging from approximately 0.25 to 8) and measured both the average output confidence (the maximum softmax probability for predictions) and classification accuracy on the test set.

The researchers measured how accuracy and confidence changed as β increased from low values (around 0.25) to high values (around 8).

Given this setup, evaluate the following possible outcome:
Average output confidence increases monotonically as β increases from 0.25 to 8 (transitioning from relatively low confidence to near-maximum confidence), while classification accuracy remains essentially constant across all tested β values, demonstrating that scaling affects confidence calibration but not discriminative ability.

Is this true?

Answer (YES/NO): YES